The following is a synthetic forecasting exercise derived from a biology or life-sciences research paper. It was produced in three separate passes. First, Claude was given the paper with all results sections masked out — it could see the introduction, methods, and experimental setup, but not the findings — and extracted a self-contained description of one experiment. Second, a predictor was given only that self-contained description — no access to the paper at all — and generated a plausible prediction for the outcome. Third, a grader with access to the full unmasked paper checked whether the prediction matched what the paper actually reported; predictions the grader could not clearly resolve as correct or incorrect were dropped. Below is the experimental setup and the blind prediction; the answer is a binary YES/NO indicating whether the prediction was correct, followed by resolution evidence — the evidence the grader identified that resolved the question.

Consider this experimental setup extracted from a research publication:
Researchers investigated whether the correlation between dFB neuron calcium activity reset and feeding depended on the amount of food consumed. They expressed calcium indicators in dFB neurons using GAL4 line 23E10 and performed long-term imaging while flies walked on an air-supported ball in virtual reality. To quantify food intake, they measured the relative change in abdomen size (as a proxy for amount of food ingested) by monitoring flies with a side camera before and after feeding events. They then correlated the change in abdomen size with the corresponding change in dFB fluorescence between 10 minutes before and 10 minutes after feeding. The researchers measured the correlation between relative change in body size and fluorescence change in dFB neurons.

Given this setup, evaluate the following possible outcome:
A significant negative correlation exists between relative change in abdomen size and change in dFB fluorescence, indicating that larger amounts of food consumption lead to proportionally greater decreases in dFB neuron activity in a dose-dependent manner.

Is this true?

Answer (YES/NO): NO